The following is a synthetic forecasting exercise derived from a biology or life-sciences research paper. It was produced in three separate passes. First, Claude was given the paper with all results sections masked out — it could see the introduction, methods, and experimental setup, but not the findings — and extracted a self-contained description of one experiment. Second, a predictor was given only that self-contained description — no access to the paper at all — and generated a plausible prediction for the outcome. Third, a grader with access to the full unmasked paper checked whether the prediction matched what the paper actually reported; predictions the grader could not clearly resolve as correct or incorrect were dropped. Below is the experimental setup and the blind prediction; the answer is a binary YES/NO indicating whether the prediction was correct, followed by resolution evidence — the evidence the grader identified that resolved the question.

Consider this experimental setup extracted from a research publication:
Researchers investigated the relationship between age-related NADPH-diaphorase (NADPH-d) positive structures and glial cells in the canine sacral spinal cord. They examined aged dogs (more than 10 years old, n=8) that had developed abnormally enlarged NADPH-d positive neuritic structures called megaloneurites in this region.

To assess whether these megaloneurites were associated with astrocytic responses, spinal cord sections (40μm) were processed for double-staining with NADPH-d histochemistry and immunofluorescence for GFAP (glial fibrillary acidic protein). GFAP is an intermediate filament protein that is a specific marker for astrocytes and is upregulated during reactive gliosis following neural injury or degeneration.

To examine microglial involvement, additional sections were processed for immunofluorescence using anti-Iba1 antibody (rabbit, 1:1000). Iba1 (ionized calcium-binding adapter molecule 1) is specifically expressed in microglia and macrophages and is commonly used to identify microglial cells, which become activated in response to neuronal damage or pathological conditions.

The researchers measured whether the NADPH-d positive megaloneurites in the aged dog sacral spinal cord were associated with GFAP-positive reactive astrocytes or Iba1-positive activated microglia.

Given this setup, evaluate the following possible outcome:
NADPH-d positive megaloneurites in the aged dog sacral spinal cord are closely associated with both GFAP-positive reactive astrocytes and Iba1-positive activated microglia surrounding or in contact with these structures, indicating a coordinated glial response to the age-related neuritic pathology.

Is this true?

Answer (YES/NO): NO